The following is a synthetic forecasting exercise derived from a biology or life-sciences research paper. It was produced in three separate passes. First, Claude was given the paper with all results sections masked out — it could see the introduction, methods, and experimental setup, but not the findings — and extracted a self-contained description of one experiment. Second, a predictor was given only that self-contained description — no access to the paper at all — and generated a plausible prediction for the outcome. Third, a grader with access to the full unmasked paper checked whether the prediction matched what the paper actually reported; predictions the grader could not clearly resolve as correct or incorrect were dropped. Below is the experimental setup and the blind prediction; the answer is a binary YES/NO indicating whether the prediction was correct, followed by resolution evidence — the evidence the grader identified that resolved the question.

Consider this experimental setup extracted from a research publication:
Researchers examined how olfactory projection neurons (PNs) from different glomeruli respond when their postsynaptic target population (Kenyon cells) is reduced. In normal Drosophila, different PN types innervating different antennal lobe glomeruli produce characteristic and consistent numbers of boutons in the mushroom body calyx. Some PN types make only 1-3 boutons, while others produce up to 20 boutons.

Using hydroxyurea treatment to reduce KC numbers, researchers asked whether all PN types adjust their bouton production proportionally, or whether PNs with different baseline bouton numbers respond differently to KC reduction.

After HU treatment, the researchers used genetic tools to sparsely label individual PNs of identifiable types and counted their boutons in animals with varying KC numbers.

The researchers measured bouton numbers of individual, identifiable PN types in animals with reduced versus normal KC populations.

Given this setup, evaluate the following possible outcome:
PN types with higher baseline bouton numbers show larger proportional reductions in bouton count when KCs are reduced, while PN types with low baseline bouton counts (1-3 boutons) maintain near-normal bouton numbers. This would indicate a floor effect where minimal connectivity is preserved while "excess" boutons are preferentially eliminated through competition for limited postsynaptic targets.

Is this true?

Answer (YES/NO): NO